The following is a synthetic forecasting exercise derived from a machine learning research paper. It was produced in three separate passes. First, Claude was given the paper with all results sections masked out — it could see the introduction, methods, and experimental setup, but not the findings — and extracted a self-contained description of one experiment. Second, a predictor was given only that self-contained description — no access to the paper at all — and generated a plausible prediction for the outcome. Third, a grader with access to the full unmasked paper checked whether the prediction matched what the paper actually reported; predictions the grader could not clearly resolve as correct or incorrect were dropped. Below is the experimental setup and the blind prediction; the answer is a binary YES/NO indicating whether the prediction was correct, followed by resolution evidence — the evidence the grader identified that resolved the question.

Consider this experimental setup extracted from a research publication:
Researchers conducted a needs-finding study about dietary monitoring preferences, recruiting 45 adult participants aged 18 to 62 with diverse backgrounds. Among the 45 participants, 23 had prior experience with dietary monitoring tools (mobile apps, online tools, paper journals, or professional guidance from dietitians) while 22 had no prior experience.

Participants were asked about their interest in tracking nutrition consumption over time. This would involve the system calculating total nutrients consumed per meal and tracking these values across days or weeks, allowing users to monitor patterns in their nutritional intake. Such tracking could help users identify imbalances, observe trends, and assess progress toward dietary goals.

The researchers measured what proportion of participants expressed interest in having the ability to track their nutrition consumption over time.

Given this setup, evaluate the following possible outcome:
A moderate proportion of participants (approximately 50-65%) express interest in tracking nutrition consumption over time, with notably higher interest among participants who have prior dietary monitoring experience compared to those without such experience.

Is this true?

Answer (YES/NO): NO